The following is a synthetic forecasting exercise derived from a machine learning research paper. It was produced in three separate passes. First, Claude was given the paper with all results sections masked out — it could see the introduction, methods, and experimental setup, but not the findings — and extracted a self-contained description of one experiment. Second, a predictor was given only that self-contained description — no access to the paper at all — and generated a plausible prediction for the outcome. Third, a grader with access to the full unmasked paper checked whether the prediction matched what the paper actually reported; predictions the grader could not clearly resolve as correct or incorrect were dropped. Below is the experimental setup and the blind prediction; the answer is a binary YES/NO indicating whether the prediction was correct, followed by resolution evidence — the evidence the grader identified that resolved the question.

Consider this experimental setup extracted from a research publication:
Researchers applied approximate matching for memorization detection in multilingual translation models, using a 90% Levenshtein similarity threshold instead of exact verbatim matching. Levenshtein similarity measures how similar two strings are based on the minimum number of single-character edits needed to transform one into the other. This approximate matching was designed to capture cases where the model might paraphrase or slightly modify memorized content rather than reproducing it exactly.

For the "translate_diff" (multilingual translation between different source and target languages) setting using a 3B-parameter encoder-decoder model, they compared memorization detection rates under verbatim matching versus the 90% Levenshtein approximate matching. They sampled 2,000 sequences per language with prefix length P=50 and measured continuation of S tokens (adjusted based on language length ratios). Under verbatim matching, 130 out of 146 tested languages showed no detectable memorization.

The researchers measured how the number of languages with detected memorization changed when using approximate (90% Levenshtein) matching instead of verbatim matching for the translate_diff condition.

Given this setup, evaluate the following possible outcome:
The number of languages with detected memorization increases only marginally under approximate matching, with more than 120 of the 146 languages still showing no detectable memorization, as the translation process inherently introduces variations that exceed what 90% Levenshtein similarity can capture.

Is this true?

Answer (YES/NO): NO